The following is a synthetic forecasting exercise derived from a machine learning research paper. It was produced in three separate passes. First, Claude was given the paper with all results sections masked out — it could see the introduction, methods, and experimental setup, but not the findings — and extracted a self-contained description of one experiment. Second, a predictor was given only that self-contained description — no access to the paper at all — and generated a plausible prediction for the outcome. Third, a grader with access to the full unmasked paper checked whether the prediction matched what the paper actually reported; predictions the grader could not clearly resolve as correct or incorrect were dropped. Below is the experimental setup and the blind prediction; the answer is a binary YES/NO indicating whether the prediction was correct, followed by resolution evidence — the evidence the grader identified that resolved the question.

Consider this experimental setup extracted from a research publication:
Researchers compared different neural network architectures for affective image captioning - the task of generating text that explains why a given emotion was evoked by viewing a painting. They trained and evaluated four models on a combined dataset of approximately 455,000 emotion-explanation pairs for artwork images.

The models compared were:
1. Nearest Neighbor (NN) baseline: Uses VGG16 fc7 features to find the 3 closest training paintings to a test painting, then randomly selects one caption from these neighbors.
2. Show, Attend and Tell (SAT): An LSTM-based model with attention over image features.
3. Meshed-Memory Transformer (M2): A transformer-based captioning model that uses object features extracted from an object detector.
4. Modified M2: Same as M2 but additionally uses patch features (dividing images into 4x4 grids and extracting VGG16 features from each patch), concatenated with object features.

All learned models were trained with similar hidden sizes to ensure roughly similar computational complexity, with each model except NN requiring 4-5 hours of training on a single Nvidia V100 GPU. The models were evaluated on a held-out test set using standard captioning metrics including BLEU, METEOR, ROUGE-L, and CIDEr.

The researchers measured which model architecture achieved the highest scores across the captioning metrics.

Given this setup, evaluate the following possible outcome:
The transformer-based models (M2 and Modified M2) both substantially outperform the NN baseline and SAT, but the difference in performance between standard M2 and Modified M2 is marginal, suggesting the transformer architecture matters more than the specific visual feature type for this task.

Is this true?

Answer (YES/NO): NO